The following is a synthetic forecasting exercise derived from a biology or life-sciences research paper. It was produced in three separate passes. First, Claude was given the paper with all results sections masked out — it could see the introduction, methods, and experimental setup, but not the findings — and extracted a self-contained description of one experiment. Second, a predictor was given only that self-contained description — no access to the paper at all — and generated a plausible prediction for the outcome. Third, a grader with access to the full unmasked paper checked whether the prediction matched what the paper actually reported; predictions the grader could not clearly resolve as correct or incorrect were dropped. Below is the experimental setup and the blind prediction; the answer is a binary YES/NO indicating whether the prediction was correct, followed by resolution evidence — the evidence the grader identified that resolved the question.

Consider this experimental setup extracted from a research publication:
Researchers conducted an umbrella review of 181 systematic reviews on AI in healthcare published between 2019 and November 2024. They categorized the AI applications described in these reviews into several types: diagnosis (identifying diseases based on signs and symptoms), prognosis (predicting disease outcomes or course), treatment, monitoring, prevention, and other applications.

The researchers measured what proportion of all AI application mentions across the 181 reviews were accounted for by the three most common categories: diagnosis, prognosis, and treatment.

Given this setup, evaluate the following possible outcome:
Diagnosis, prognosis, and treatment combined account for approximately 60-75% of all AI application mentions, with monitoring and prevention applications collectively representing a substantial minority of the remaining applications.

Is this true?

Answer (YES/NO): NO